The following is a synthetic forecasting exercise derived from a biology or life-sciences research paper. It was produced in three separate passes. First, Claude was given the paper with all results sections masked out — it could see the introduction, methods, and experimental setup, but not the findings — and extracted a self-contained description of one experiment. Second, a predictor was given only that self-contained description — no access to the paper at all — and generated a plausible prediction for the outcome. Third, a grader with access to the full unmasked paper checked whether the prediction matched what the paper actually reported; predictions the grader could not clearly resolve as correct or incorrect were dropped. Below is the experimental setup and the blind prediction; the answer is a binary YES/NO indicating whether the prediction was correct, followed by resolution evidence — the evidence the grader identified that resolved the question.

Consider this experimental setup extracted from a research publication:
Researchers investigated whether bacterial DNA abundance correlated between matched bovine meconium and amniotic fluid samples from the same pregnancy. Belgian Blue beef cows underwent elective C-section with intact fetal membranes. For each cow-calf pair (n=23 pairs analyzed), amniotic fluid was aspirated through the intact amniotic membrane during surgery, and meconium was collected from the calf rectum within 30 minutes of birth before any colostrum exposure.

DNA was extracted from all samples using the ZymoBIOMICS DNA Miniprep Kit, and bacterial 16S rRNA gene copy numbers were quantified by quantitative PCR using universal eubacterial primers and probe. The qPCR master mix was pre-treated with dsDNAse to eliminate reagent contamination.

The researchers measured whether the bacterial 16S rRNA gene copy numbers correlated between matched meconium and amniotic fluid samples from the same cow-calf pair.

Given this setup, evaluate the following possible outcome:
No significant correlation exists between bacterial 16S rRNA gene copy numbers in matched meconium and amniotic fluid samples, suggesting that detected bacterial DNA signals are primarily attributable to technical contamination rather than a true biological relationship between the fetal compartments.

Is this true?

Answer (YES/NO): NO